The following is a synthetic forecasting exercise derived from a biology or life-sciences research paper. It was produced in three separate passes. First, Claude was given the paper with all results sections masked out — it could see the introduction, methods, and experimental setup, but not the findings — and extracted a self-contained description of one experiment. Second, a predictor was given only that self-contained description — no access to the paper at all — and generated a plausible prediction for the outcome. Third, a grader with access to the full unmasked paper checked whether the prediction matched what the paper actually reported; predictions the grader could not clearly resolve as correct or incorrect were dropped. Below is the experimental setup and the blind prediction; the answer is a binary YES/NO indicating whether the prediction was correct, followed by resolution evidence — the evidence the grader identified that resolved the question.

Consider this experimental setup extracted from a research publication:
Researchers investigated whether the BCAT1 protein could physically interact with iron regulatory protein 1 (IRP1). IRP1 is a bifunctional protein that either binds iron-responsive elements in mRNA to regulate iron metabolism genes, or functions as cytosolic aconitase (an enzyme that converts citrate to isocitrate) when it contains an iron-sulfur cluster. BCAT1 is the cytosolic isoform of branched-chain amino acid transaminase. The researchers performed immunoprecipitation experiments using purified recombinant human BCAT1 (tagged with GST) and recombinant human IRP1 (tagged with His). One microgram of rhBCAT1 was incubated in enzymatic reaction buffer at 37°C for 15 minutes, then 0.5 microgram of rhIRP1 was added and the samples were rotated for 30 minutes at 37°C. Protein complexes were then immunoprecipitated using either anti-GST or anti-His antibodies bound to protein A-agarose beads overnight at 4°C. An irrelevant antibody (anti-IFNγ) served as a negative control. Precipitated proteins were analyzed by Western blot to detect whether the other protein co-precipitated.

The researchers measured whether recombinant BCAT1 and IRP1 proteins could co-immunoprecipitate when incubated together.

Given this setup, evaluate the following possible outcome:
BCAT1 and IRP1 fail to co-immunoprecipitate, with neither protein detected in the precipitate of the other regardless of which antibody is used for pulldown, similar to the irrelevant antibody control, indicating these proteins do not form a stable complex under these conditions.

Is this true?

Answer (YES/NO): NO